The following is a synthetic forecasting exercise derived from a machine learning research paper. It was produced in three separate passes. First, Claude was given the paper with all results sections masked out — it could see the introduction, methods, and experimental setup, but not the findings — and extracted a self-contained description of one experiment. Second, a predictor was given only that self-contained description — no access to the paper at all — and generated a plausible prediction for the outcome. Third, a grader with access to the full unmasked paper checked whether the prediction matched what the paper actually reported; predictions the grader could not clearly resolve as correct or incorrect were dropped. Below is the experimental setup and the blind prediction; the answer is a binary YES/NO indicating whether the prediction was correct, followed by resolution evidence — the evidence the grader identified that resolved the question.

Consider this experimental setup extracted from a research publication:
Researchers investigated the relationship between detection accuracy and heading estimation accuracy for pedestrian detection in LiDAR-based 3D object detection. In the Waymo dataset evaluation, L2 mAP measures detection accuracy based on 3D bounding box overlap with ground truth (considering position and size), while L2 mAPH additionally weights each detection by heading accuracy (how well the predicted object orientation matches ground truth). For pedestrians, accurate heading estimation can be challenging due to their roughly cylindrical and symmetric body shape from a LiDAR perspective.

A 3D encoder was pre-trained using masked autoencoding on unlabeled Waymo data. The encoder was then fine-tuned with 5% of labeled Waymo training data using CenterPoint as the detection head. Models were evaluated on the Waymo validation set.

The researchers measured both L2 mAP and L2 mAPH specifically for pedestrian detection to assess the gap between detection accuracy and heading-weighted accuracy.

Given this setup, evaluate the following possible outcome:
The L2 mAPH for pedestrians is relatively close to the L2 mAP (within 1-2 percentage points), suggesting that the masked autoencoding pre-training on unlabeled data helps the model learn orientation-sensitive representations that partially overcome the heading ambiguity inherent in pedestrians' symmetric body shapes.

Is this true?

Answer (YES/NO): NO